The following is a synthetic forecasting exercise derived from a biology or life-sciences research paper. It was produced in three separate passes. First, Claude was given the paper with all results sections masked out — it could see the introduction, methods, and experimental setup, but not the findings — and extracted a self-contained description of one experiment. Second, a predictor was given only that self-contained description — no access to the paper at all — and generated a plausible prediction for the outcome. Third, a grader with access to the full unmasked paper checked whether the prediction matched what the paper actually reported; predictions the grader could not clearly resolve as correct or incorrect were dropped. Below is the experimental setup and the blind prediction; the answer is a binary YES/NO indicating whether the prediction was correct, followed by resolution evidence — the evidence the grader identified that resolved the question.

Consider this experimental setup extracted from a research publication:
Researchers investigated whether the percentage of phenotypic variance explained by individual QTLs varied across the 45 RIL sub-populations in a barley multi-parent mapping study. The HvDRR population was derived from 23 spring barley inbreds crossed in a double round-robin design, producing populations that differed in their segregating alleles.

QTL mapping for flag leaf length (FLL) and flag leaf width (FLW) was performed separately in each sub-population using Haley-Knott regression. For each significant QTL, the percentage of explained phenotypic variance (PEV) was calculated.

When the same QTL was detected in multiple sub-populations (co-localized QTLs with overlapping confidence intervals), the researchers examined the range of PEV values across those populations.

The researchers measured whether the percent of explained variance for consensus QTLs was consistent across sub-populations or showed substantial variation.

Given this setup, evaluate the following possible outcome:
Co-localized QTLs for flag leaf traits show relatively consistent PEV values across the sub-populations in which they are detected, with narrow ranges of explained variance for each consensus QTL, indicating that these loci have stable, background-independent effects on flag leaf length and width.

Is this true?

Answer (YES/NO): NO